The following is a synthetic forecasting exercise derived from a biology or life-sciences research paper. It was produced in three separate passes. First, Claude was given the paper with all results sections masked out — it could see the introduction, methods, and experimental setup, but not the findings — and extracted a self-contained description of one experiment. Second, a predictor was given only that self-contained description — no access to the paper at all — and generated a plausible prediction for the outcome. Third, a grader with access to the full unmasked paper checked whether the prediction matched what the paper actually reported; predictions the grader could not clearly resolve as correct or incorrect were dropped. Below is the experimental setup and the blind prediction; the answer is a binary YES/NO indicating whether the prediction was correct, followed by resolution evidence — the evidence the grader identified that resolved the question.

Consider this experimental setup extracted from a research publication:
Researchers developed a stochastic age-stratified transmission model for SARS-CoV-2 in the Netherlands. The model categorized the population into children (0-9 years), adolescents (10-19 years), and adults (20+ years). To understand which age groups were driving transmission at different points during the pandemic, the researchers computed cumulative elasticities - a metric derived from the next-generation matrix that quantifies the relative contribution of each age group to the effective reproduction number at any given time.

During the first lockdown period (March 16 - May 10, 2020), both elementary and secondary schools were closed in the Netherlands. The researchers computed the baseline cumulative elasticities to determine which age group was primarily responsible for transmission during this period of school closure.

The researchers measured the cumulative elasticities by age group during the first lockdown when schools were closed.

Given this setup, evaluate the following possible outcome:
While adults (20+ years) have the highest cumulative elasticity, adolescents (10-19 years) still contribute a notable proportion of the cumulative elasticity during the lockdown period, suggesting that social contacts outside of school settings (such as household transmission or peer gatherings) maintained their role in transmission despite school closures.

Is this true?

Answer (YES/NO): NO